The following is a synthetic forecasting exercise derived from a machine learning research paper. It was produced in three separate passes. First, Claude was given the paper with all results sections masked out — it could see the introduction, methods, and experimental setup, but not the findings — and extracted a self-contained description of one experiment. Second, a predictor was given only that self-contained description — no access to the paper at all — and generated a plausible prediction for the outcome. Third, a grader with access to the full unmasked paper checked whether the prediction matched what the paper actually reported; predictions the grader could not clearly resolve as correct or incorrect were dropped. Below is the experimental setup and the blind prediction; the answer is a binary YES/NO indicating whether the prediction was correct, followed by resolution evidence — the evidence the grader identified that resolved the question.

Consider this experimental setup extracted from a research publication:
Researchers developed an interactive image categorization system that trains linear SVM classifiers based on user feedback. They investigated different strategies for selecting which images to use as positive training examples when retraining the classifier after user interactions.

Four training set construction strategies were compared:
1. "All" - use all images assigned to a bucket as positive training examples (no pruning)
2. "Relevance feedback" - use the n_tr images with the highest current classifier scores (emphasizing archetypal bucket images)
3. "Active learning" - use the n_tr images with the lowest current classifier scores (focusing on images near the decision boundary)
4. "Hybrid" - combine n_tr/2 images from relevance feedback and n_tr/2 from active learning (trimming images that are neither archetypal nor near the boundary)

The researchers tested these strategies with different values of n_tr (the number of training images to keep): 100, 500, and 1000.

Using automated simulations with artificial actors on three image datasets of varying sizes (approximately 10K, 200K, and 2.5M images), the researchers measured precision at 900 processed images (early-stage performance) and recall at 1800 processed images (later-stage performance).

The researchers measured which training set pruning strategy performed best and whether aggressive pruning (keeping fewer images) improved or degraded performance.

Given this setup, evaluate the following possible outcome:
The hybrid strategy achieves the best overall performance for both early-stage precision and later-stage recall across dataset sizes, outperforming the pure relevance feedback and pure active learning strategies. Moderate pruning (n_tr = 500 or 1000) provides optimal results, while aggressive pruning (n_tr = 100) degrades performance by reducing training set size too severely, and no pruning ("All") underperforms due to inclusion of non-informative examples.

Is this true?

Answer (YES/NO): NO